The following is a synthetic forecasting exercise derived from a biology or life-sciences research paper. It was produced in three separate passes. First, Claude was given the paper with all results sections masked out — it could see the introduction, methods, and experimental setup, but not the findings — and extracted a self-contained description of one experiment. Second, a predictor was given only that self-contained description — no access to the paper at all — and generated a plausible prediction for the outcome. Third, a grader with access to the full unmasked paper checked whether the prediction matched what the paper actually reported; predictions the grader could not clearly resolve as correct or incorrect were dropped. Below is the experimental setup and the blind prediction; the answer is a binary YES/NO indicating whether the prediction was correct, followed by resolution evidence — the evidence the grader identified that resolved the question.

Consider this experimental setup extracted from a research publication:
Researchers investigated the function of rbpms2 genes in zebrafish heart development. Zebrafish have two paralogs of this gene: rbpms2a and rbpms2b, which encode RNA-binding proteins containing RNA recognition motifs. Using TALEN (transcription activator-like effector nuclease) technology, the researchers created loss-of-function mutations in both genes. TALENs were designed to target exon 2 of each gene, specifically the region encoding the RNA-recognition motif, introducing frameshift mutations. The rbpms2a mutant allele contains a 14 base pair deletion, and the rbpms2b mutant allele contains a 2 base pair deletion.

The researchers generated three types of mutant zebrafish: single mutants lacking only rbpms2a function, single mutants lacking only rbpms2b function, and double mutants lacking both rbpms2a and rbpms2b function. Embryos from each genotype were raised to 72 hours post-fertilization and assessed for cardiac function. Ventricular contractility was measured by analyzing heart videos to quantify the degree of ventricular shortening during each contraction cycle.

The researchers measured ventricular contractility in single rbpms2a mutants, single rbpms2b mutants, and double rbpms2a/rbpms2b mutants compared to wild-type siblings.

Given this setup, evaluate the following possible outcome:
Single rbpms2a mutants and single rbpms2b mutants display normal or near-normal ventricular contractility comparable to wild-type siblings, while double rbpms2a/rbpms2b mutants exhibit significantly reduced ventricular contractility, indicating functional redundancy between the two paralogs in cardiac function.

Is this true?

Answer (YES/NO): YES